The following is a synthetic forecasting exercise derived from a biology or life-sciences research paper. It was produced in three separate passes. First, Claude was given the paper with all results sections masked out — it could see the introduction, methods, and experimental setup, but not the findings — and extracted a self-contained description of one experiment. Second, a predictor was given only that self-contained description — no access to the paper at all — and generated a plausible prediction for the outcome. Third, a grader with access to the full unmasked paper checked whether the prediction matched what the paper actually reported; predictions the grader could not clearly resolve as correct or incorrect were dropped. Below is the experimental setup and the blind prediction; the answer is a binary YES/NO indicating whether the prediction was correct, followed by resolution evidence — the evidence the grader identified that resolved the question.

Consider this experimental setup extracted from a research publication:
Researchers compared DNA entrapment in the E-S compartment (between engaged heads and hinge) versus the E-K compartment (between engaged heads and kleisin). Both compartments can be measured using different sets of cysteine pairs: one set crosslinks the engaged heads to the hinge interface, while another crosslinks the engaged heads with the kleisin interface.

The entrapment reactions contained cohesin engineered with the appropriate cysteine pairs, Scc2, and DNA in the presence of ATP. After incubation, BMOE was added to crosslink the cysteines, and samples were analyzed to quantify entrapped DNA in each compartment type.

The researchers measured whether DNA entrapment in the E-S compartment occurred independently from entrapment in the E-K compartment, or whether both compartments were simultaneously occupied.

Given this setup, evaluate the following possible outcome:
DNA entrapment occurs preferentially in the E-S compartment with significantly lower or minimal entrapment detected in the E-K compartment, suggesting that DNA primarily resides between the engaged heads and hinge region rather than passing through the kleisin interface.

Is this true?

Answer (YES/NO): NO